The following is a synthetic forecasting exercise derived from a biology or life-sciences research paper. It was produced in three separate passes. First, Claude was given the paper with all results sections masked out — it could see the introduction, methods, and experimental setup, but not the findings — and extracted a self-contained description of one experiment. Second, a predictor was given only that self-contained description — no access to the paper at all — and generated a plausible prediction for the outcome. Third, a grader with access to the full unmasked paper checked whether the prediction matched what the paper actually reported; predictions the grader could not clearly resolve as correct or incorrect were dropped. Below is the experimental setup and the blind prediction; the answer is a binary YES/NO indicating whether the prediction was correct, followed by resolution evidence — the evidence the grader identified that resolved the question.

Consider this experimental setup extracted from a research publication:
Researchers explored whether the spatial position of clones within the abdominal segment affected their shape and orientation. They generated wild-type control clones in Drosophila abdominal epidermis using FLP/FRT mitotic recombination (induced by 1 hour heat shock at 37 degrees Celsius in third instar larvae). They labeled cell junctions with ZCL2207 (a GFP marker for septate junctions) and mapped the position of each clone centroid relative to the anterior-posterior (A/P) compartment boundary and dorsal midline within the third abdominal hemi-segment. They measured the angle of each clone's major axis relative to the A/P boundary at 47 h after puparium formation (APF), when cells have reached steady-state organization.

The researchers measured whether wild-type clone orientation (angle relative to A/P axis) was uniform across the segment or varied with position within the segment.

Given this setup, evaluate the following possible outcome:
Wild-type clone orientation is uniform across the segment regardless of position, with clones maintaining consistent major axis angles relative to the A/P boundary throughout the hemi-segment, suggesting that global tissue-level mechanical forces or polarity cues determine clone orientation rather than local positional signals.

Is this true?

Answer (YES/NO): NO